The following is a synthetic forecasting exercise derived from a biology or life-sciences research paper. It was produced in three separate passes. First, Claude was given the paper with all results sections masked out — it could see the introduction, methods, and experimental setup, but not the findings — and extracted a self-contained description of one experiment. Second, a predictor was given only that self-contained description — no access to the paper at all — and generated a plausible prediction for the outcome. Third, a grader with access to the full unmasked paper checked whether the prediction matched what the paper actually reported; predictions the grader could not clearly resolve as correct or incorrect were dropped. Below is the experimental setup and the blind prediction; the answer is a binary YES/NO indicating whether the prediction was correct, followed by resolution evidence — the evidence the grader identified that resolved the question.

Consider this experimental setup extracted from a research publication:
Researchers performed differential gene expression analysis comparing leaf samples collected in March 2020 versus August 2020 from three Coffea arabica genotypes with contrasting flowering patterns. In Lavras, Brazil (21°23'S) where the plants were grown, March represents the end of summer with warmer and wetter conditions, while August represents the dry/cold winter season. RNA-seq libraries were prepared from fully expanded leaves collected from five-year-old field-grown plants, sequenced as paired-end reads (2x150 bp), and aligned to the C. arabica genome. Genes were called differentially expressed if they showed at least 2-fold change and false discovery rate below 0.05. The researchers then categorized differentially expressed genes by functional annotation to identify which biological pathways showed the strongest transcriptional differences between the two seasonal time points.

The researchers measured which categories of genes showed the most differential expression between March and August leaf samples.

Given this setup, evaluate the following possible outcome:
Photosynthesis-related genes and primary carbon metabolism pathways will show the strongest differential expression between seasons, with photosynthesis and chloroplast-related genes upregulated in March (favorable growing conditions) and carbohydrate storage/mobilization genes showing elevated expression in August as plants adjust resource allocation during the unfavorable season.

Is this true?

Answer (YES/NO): NO